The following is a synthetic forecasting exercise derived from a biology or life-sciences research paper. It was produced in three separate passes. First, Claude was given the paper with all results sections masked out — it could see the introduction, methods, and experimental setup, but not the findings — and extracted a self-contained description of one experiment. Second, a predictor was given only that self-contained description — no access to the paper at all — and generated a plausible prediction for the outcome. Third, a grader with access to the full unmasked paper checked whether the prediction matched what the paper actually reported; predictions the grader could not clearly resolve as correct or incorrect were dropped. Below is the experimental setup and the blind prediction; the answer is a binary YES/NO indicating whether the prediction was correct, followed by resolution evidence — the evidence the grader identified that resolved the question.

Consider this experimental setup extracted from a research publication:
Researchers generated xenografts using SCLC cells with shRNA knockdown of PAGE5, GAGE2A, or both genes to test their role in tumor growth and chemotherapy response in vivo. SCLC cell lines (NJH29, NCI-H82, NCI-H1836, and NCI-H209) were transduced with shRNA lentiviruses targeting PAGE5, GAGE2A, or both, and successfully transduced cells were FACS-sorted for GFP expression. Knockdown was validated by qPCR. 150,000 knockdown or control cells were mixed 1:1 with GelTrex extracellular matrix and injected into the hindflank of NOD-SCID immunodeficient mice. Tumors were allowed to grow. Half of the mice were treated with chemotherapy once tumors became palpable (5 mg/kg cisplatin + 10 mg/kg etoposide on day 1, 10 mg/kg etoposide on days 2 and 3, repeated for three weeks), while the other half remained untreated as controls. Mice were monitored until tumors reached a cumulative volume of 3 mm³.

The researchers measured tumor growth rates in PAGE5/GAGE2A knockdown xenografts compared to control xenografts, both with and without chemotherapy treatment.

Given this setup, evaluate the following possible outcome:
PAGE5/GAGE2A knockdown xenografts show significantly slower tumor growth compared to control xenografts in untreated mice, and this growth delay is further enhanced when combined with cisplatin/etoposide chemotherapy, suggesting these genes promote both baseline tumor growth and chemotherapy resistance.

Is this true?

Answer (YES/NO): NO